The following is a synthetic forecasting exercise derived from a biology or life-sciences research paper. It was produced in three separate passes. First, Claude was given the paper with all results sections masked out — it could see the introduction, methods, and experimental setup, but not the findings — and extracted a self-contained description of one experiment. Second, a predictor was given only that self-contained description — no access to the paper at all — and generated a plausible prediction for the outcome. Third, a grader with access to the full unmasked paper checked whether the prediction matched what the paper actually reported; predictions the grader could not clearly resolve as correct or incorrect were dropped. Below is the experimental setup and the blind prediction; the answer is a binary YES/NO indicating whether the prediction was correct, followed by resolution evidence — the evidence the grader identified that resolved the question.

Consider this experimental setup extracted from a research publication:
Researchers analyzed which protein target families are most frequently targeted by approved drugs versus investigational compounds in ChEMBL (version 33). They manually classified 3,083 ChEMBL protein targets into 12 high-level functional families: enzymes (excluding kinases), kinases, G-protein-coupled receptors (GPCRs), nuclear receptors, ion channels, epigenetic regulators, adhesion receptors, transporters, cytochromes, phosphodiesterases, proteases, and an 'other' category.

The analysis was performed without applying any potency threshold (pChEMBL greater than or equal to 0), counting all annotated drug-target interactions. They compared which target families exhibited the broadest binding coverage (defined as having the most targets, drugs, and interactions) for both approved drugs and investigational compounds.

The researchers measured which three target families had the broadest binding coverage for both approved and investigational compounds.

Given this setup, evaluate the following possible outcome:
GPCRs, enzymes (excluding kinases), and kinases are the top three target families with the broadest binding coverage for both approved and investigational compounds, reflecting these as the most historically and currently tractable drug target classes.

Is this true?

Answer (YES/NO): YES